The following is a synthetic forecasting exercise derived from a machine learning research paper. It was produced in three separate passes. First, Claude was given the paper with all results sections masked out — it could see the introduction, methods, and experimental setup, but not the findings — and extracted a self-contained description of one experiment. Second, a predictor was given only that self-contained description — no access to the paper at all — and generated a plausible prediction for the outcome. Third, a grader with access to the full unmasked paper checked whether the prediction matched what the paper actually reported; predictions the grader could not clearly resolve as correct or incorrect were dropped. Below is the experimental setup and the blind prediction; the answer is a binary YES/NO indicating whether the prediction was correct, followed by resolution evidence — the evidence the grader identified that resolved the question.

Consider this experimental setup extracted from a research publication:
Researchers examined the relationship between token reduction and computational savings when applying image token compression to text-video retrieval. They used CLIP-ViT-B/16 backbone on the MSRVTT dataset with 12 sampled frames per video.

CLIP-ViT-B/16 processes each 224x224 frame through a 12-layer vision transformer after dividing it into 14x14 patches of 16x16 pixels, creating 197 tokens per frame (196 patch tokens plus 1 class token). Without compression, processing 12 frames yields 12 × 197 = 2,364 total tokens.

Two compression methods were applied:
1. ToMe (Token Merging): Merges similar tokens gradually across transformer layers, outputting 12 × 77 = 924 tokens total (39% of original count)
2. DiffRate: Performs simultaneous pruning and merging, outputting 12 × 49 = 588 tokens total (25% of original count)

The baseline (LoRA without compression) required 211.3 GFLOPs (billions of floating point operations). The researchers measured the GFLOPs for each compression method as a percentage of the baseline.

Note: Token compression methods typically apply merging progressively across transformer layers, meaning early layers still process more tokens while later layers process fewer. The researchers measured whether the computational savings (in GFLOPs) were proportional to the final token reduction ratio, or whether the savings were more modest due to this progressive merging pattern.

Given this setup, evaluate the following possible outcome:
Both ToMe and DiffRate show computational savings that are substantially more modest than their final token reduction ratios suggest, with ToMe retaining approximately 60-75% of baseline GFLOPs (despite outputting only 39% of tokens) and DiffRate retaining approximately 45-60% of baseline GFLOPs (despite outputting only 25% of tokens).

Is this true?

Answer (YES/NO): NO